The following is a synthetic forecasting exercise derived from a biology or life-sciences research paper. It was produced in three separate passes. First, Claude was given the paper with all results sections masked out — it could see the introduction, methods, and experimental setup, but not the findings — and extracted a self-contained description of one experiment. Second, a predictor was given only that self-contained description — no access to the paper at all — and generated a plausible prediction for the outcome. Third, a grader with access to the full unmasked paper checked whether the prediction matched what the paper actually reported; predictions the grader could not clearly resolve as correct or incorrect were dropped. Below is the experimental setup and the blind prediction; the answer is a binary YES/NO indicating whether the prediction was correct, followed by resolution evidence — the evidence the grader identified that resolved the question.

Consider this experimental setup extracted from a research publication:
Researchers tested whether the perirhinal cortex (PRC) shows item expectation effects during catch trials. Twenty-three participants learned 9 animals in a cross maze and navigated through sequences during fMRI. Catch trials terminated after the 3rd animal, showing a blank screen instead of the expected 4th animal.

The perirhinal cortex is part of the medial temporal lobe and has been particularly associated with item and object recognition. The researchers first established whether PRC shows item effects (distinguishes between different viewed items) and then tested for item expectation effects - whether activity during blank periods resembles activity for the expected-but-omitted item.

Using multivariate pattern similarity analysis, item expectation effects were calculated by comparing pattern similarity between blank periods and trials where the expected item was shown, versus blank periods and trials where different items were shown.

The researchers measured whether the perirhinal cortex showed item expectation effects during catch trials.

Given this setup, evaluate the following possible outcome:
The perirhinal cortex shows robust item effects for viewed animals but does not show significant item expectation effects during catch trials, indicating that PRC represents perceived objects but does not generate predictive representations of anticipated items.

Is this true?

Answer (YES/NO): NO